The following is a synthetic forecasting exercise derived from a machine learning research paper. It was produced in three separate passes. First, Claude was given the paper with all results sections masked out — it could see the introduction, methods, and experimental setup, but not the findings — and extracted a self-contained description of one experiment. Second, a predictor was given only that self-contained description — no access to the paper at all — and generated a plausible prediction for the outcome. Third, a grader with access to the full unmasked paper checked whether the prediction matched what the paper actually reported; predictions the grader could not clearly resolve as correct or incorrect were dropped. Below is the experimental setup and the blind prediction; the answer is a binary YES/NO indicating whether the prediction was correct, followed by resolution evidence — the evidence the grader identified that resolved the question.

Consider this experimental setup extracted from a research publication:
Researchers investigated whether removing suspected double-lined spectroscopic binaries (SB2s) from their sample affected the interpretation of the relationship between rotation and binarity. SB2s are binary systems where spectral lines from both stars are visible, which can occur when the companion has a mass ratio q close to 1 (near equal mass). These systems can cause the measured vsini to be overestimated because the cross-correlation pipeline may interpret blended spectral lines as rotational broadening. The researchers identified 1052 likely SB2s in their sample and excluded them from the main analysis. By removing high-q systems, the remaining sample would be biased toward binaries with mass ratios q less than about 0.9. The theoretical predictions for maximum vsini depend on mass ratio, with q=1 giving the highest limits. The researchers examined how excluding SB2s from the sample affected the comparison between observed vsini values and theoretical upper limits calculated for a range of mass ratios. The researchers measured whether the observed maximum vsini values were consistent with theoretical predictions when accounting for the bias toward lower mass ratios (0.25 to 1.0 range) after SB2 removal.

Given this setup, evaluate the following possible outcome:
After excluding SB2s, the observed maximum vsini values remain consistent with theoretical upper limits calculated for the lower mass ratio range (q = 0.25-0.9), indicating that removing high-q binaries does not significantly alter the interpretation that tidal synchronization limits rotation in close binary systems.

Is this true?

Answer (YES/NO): YES